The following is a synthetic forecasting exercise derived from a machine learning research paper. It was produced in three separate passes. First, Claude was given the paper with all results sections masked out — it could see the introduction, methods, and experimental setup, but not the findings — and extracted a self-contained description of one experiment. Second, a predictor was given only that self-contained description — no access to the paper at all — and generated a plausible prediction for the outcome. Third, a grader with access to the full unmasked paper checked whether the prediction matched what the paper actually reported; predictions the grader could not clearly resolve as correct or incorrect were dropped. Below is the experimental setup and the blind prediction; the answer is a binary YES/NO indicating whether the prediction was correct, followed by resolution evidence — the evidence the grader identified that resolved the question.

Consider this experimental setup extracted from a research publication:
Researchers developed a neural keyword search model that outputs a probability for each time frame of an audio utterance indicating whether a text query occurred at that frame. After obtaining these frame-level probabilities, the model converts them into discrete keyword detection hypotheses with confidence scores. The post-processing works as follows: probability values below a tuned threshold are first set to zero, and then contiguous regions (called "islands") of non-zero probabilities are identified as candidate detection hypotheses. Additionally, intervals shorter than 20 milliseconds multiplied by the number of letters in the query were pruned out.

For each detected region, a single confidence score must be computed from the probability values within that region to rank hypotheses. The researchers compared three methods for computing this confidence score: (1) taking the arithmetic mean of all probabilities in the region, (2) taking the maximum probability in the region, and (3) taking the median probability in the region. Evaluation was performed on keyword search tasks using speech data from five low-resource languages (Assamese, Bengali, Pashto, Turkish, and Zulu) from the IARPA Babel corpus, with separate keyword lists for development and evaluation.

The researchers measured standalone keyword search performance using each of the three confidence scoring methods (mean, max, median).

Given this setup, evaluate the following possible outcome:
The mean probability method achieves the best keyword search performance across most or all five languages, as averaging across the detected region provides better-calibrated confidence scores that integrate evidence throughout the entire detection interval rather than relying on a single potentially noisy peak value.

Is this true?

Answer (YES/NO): NO